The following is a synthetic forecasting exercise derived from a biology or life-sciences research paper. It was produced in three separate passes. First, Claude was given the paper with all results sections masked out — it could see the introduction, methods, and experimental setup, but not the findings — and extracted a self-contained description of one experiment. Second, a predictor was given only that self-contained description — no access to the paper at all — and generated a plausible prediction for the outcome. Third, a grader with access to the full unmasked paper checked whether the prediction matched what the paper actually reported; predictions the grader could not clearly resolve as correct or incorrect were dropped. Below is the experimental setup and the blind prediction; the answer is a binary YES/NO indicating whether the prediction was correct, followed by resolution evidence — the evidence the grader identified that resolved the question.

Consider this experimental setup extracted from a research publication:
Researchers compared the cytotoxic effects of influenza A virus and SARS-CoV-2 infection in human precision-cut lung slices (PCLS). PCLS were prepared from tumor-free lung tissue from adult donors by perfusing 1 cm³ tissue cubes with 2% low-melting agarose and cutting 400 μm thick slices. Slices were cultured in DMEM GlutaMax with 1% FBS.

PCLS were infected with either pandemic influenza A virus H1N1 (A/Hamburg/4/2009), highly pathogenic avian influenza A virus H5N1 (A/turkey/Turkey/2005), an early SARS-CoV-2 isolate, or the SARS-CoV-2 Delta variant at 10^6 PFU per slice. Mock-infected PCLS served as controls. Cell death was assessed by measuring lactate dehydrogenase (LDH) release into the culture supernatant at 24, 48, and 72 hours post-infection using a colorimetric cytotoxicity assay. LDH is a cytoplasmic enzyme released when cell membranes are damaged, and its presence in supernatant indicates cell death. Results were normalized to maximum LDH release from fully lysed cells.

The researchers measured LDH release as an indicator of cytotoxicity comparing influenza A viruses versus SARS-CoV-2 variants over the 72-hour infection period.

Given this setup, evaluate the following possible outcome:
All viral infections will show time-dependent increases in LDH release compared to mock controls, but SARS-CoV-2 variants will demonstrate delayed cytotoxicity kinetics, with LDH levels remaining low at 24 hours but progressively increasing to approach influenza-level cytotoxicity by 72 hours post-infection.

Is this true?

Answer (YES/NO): NO